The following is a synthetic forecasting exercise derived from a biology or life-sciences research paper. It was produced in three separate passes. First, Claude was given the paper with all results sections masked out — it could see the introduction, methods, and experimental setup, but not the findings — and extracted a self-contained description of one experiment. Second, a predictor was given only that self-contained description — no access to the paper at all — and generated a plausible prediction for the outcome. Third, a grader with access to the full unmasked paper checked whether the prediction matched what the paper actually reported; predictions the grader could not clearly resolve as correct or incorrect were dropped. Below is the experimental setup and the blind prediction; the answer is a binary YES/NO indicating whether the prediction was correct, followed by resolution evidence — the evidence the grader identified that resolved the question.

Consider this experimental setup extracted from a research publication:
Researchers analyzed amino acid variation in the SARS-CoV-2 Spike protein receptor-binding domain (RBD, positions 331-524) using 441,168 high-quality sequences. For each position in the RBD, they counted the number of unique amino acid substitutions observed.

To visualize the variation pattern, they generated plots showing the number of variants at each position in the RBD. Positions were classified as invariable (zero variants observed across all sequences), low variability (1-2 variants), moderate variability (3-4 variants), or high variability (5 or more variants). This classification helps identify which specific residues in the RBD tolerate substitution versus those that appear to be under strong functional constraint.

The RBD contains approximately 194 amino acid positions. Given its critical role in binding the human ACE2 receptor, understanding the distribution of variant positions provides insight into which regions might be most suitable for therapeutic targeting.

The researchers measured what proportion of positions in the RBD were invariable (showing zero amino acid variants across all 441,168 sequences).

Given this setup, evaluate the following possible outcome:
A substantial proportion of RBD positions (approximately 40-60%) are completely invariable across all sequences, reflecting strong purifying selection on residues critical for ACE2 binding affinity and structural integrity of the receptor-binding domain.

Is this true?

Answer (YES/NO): NO